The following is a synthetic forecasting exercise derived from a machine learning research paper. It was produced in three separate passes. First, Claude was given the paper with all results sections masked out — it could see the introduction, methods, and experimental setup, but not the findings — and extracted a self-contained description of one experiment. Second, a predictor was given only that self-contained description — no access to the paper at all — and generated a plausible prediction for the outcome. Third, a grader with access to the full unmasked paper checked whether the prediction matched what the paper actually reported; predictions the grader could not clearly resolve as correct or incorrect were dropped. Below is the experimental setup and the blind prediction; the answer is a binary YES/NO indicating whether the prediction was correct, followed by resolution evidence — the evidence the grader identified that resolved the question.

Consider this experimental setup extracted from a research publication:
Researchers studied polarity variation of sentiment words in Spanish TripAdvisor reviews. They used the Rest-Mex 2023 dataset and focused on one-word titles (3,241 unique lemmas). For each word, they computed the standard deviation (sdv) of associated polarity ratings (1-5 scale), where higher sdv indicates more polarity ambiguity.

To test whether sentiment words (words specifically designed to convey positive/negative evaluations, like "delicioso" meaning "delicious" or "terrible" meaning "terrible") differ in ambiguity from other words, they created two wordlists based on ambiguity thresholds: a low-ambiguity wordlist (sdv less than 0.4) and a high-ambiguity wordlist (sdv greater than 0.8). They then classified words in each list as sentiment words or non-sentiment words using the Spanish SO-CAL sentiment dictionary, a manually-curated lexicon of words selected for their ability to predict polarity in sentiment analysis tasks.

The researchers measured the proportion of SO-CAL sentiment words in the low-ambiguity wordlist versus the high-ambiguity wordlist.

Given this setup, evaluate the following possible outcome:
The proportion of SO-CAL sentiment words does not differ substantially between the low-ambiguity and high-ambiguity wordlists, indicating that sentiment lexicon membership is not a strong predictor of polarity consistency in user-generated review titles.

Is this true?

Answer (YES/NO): NO